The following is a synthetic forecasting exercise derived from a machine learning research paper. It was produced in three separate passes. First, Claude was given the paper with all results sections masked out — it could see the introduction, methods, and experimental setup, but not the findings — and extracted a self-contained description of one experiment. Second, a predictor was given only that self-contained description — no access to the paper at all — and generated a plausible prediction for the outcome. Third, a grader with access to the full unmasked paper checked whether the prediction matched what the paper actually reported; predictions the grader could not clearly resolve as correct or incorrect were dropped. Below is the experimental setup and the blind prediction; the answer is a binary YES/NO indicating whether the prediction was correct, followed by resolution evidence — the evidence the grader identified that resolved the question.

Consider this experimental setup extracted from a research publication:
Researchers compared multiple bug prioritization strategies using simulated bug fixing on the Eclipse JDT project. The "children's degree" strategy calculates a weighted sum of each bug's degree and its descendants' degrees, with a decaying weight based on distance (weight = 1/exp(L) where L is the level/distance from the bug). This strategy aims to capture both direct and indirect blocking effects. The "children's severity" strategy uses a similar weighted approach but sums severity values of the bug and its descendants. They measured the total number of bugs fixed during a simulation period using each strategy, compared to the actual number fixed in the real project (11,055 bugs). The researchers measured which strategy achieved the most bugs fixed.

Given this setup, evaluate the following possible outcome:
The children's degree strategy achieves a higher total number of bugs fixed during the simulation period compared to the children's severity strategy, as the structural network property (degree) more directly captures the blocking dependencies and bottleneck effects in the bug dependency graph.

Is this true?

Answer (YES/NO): NO